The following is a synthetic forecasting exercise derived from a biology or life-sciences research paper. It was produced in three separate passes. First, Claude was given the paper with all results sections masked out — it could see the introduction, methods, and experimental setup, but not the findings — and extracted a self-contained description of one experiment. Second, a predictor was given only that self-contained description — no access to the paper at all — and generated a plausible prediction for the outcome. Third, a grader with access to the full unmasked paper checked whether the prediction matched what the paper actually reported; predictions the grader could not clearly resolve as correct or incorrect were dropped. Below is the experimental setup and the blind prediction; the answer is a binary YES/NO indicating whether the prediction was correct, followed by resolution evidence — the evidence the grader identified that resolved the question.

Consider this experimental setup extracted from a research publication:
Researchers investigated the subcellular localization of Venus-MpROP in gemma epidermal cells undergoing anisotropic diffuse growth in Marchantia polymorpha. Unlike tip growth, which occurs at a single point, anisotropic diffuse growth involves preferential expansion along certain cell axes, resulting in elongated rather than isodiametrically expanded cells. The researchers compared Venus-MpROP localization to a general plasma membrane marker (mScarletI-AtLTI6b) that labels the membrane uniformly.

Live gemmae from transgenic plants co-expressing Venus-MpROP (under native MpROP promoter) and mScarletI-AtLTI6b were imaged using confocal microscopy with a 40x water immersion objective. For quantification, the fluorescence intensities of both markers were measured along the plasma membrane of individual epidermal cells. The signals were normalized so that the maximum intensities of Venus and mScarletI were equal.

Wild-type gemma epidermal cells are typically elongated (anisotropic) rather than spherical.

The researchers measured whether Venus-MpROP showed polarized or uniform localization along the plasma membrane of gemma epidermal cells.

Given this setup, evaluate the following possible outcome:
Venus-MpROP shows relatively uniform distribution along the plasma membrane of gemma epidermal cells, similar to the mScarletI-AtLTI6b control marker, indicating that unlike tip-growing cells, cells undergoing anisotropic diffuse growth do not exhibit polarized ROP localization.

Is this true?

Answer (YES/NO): NO